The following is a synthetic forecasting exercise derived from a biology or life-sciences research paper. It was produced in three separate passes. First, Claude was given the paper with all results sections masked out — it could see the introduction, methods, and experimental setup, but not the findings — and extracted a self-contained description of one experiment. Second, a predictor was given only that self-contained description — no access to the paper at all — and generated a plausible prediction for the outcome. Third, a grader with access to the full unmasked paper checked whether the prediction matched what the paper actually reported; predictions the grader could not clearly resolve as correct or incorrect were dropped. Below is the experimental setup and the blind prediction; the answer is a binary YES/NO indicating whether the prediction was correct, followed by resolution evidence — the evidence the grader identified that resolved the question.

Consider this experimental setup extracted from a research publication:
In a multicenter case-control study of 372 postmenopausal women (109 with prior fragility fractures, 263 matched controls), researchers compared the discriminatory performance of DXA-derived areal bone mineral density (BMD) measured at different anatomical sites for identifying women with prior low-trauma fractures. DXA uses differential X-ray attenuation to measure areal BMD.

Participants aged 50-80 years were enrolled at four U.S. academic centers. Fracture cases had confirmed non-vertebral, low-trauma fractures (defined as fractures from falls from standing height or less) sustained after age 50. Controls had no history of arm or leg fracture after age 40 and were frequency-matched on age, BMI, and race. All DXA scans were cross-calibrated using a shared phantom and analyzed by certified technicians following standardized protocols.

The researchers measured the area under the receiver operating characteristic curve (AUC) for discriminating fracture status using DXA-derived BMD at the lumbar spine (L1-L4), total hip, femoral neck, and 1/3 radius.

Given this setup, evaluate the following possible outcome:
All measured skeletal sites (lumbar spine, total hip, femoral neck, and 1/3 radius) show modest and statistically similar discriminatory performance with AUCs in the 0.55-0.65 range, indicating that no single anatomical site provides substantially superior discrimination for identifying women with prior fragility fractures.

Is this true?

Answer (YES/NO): YES